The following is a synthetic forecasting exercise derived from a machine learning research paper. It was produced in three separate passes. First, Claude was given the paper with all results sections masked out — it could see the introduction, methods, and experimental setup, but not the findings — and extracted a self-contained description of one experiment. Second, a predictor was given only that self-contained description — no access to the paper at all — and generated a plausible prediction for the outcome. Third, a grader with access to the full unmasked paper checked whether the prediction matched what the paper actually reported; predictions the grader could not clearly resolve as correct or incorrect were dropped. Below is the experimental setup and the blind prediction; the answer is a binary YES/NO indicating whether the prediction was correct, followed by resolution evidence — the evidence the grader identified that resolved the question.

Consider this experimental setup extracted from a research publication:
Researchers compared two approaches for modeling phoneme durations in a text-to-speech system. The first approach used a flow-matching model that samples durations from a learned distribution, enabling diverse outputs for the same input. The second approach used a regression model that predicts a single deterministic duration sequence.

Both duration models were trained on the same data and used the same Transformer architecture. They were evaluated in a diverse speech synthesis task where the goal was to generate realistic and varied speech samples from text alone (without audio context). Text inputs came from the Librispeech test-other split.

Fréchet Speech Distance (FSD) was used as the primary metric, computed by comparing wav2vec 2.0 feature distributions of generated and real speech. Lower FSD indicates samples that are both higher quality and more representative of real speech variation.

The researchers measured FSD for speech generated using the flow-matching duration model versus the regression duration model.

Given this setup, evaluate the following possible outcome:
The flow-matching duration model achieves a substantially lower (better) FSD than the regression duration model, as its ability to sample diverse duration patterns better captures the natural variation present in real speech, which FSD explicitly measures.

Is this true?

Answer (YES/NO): YES